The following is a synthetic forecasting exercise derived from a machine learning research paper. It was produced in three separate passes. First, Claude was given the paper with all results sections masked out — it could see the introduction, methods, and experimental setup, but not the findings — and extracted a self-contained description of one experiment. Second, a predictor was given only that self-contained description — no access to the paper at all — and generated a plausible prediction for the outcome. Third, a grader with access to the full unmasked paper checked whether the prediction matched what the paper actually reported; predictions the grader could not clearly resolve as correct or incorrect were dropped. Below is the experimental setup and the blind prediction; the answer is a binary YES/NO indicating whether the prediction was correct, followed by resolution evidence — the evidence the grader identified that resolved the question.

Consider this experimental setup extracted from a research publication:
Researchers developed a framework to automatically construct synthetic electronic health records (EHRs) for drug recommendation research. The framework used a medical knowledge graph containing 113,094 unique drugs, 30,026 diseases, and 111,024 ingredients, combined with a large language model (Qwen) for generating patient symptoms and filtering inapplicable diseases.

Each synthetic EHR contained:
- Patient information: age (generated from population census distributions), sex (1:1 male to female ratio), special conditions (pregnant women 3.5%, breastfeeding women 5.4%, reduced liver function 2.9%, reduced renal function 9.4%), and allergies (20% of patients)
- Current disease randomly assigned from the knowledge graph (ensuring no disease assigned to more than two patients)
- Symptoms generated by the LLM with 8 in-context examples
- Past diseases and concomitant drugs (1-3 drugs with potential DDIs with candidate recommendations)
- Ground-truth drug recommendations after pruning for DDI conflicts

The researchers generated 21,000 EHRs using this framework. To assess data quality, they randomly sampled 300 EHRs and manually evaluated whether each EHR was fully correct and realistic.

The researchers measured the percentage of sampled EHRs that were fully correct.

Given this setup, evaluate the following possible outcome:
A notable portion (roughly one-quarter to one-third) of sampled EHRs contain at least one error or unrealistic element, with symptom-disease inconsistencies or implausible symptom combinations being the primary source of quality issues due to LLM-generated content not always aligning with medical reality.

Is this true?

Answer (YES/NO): NO